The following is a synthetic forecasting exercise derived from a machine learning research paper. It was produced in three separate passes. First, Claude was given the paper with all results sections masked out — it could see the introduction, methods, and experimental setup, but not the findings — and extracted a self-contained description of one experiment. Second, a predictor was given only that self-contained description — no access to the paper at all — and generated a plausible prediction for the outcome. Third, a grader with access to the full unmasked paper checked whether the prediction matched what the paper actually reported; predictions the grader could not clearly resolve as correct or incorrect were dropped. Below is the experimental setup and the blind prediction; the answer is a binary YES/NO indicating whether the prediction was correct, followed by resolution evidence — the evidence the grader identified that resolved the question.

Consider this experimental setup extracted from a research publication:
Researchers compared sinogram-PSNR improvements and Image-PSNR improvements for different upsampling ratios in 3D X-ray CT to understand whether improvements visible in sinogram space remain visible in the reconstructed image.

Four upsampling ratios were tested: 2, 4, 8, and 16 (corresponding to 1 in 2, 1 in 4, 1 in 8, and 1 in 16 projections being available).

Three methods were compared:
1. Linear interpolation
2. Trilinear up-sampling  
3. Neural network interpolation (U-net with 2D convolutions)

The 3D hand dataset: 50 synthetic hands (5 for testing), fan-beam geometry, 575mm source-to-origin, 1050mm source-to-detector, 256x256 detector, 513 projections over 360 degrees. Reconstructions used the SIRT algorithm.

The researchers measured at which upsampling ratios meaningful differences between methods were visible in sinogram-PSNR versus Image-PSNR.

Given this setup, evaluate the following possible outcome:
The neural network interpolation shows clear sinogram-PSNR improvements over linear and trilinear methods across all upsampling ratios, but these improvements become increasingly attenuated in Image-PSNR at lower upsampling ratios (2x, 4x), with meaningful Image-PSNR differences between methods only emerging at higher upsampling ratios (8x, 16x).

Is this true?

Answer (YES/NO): NO